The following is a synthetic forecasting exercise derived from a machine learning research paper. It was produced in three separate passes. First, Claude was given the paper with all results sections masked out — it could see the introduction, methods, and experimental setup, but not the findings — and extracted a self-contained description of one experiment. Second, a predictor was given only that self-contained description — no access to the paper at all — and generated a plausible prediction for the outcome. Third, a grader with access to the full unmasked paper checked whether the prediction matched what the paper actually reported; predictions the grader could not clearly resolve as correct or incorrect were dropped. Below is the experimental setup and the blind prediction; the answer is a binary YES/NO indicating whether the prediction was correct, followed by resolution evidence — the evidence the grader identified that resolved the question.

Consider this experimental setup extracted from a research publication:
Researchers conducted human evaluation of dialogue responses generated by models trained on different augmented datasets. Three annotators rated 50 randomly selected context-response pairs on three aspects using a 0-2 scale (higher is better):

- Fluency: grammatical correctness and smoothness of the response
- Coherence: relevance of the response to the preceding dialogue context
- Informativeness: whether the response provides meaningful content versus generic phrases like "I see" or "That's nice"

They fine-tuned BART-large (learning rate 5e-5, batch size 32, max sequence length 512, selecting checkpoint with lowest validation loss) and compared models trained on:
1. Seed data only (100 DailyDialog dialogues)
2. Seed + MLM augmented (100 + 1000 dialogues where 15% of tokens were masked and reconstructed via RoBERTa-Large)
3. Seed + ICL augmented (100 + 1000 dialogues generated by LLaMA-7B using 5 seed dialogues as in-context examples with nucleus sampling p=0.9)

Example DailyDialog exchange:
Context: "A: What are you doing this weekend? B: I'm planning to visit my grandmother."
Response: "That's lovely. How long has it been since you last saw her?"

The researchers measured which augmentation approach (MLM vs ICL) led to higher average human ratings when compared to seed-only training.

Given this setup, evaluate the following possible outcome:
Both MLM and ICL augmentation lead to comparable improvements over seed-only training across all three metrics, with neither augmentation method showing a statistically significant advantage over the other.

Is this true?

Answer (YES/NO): NO